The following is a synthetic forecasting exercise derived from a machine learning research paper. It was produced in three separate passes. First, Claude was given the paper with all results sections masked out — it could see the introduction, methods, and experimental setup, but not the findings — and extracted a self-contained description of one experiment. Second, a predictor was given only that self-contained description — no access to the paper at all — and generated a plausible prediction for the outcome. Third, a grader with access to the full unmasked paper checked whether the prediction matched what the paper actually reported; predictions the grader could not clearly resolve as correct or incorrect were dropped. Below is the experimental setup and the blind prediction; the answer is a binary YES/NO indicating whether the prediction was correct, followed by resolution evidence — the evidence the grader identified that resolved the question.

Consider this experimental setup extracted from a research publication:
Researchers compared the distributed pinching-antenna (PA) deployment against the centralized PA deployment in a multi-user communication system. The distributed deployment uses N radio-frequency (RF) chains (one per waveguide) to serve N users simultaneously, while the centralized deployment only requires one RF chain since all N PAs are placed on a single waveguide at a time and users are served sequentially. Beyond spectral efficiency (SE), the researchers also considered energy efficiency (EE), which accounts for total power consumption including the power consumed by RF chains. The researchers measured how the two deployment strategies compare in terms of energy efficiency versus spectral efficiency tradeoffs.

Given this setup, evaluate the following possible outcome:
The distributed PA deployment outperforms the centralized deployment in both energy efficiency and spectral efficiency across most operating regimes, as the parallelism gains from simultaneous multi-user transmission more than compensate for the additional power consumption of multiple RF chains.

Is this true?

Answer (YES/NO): NO